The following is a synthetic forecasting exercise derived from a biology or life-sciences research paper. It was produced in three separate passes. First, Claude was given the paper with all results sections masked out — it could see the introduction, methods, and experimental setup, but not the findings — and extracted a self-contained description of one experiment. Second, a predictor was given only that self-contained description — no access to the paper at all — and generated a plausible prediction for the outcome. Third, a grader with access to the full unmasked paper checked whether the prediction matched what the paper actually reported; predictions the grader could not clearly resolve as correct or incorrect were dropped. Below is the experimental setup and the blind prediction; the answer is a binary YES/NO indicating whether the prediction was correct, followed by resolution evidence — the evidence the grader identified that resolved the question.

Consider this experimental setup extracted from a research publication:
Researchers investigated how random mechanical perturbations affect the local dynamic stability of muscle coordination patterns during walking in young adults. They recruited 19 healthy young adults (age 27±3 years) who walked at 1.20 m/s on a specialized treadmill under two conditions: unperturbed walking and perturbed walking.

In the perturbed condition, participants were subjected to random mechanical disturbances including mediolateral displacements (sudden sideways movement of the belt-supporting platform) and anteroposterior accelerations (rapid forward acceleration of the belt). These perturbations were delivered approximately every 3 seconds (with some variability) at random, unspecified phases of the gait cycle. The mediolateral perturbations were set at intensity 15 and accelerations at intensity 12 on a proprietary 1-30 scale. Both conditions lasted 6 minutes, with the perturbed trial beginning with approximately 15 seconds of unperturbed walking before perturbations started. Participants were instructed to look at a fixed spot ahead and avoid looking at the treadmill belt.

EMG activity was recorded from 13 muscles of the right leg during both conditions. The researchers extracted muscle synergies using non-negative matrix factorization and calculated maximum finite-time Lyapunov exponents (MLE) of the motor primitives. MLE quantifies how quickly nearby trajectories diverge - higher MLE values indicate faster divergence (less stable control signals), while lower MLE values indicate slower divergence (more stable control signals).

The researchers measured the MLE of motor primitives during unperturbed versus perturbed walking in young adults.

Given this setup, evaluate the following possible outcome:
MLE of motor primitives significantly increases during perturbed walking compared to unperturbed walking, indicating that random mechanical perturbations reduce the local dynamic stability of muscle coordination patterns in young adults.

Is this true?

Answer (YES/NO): NO